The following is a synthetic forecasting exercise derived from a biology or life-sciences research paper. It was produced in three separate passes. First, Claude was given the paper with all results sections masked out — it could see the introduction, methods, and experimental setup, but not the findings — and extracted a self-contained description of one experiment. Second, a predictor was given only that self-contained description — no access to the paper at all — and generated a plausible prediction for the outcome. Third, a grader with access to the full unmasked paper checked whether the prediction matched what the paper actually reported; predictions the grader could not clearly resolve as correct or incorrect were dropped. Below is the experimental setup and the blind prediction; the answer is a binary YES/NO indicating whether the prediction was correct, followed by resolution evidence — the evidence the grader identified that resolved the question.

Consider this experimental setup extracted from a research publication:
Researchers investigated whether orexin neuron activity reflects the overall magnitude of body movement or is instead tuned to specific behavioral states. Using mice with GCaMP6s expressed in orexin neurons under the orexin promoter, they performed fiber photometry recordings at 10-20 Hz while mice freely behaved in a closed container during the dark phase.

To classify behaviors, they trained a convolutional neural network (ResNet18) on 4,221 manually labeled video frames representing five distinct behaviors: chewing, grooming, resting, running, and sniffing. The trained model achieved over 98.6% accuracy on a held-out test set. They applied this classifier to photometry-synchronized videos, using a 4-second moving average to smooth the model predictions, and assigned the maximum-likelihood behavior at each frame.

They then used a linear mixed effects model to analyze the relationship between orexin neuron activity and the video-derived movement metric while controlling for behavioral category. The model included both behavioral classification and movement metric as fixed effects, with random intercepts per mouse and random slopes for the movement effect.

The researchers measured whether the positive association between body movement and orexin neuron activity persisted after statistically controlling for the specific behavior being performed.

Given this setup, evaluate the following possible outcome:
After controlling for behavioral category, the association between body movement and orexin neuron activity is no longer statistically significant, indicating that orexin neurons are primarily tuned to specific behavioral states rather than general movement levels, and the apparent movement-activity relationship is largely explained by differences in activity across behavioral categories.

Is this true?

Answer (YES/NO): NO